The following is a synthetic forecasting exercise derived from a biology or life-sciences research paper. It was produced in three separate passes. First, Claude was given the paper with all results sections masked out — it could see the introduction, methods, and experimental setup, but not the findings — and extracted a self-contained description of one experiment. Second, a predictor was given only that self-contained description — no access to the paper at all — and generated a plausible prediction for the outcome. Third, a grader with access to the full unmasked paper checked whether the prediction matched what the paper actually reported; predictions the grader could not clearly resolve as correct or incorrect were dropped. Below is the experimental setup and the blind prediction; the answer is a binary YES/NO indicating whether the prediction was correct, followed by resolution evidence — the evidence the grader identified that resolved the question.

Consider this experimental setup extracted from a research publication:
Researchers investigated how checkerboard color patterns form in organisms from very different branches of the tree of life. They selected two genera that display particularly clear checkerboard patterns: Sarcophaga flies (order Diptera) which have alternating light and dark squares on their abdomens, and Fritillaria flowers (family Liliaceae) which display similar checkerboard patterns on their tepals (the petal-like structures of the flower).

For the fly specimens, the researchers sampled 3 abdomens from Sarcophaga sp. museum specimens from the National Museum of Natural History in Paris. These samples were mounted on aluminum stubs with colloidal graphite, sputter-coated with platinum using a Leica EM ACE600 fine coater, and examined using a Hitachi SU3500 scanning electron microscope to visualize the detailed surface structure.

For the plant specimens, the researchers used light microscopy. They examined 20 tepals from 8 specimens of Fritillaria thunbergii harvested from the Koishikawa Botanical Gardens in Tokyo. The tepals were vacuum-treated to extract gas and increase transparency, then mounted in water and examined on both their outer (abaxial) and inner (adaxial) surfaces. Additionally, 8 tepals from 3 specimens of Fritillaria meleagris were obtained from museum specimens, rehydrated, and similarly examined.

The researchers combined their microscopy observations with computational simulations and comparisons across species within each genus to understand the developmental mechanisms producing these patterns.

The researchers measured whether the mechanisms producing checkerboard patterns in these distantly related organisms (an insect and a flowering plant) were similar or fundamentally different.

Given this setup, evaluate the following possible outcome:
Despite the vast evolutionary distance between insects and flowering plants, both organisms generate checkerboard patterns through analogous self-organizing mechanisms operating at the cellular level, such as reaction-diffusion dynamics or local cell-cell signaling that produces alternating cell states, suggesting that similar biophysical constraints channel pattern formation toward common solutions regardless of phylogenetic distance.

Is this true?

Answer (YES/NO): NO